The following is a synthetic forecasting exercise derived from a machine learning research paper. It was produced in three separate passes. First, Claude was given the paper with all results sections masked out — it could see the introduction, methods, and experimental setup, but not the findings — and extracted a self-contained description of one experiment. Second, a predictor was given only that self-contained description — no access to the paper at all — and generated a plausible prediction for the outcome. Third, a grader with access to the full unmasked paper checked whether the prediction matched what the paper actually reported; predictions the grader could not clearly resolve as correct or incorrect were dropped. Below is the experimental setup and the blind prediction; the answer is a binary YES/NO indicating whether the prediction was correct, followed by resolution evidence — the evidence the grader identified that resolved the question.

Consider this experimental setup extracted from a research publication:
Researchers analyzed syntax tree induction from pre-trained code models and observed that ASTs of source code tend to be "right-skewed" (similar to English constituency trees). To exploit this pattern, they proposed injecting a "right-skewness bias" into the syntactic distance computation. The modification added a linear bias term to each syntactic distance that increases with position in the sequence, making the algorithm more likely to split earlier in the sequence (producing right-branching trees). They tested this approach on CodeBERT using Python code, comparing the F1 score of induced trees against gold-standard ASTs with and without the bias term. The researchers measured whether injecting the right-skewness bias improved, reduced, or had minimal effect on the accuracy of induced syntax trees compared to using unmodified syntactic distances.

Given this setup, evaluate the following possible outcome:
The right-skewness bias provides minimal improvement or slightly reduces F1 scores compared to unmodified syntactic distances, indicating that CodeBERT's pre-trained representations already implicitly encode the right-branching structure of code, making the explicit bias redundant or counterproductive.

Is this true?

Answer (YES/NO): NO